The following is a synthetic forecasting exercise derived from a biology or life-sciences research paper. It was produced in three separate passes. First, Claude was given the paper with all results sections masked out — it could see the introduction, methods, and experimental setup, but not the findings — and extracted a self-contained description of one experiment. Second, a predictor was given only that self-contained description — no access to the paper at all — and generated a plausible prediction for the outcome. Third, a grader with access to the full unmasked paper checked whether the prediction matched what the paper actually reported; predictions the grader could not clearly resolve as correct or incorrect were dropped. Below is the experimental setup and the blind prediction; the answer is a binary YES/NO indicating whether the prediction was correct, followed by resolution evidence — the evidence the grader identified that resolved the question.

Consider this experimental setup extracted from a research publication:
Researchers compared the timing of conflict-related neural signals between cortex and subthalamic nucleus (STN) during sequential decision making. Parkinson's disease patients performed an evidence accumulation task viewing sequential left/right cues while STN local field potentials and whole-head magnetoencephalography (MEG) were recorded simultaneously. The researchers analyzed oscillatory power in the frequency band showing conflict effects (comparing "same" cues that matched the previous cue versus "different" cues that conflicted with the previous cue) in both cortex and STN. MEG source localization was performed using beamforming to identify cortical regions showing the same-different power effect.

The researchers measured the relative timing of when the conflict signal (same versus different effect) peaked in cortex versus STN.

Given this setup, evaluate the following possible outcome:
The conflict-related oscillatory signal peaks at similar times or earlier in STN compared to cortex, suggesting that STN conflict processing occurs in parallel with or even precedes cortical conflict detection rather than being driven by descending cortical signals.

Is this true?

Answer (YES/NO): NO